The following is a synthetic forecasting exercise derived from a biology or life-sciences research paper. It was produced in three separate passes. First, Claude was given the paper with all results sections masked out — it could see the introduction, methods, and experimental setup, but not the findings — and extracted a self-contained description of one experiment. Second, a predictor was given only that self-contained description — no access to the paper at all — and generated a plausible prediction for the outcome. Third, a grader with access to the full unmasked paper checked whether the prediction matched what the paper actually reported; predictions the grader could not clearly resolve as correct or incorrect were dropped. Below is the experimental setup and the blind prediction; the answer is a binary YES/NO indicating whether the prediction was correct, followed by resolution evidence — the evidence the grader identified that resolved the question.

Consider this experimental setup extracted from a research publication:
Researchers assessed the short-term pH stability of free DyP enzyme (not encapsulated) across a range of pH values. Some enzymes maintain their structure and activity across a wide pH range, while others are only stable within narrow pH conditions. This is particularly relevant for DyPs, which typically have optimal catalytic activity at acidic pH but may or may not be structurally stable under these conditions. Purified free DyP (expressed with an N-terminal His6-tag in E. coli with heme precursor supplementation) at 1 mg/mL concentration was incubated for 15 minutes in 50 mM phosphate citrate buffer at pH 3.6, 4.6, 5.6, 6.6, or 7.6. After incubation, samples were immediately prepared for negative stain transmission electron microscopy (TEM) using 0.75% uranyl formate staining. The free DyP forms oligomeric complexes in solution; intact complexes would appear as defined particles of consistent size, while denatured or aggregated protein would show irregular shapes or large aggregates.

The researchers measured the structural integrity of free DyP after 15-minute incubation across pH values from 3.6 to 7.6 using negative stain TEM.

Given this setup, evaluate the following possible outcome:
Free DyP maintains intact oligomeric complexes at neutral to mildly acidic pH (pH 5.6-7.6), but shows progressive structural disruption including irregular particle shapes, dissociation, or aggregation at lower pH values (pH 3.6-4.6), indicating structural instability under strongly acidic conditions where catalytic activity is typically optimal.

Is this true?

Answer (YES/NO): NO